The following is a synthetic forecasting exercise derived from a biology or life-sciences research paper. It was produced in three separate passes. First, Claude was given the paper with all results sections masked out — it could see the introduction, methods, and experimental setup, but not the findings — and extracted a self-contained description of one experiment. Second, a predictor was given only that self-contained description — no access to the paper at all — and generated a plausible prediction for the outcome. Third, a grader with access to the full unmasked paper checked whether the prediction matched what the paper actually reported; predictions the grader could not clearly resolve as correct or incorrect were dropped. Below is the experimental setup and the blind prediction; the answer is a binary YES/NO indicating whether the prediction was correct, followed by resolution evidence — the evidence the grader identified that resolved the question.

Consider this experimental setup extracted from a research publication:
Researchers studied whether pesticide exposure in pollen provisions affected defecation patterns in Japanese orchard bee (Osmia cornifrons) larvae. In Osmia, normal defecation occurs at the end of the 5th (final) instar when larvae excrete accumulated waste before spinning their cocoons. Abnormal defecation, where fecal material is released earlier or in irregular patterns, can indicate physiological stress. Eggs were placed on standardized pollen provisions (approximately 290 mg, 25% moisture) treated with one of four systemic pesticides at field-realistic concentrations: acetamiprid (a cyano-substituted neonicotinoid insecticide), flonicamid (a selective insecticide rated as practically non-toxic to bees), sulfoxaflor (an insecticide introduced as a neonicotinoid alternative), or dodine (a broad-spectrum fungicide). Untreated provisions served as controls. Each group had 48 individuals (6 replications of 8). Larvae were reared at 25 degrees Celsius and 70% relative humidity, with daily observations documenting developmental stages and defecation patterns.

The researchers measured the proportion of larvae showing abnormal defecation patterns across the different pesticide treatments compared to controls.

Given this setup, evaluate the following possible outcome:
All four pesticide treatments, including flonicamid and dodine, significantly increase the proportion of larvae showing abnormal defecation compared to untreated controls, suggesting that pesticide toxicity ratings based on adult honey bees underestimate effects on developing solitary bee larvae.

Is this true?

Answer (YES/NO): NO